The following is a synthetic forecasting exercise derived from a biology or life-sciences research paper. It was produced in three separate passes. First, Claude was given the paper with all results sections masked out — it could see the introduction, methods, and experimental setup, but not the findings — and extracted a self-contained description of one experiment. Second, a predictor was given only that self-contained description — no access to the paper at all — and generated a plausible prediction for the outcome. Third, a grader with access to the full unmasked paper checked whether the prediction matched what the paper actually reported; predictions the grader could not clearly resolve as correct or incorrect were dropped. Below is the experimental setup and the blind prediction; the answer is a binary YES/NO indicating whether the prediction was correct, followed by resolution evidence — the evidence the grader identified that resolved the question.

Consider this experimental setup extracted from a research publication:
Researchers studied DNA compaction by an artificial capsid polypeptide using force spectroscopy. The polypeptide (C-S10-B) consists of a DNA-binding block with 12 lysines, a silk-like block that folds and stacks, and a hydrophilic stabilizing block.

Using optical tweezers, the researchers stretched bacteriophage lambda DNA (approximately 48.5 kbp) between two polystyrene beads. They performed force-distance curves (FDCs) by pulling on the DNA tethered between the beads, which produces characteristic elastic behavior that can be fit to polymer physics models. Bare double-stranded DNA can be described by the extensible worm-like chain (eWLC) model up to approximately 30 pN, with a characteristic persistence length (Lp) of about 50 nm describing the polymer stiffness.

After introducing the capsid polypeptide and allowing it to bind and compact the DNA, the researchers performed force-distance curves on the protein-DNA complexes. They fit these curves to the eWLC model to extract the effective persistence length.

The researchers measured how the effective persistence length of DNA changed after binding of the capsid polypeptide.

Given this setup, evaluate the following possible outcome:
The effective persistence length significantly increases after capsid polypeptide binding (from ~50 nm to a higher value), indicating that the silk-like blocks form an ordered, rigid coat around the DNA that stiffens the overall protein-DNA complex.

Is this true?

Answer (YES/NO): NO